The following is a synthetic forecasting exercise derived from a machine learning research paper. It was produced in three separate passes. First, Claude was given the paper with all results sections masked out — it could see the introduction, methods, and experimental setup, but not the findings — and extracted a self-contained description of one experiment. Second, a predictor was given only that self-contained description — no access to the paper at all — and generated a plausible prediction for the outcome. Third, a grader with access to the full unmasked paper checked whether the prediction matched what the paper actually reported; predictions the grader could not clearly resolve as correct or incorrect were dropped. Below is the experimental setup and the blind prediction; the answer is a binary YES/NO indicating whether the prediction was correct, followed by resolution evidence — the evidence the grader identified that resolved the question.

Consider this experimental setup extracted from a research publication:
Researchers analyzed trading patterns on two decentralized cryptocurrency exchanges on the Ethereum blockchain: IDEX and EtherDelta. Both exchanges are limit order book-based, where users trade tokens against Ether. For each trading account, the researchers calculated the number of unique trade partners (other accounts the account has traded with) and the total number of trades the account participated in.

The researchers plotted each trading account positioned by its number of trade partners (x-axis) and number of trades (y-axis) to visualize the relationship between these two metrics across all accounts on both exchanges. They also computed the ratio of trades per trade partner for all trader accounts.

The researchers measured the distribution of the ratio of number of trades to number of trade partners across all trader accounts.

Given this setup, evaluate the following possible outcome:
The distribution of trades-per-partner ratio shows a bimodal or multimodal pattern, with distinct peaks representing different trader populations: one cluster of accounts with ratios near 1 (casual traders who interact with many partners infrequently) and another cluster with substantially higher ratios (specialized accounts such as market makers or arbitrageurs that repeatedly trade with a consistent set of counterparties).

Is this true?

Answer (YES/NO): NO